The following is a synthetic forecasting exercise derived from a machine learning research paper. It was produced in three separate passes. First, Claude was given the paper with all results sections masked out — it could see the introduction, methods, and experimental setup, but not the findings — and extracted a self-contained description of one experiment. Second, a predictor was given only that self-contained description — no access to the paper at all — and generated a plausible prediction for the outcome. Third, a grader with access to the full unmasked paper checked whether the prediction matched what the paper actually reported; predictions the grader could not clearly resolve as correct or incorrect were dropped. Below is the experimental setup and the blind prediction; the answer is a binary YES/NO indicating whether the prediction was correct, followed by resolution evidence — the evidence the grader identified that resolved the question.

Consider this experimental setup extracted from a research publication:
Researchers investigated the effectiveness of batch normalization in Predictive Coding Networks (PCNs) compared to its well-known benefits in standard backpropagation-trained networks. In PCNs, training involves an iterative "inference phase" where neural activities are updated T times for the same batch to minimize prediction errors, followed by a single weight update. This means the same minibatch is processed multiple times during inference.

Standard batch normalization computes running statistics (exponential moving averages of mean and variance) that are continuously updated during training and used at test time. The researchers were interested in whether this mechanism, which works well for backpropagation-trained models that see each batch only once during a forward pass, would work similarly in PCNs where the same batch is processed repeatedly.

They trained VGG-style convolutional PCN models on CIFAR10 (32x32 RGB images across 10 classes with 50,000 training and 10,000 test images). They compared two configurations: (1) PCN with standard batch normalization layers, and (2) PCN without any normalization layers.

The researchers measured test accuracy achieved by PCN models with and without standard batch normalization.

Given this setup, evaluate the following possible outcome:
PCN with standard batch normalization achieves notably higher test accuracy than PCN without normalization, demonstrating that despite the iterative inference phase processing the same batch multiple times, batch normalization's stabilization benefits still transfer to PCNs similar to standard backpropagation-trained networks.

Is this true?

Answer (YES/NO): NO